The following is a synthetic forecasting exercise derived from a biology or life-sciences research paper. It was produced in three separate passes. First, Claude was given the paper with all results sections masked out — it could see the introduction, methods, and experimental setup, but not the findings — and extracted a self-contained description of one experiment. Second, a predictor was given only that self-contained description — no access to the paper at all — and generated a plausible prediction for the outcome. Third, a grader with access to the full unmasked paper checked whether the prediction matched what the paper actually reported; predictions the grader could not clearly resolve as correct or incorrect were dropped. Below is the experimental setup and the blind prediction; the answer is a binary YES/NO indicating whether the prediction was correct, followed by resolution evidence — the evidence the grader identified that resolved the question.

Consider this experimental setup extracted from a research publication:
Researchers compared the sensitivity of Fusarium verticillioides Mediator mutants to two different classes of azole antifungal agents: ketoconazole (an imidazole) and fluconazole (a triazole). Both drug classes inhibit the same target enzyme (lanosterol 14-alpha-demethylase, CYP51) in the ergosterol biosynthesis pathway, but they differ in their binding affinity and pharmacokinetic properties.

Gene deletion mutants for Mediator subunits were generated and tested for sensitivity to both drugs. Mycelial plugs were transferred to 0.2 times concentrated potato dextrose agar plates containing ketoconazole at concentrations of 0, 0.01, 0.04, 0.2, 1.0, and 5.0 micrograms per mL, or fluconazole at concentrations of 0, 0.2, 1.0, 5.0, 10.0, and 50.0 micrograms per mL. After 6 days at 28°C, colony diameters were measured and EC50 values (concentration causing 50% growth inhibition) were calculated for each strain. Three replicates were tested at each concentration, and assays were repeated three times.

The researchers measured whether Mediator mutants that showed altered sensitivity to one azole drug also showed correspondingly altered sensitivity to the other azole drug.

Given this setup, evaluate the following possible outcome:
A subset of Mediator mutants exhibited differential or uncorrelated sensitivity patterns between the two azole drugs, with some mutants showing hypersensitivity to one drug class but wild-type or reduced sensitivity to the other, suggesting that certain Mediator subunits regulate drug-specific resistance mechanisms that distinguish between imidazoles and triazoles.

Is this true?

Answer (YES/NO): NO